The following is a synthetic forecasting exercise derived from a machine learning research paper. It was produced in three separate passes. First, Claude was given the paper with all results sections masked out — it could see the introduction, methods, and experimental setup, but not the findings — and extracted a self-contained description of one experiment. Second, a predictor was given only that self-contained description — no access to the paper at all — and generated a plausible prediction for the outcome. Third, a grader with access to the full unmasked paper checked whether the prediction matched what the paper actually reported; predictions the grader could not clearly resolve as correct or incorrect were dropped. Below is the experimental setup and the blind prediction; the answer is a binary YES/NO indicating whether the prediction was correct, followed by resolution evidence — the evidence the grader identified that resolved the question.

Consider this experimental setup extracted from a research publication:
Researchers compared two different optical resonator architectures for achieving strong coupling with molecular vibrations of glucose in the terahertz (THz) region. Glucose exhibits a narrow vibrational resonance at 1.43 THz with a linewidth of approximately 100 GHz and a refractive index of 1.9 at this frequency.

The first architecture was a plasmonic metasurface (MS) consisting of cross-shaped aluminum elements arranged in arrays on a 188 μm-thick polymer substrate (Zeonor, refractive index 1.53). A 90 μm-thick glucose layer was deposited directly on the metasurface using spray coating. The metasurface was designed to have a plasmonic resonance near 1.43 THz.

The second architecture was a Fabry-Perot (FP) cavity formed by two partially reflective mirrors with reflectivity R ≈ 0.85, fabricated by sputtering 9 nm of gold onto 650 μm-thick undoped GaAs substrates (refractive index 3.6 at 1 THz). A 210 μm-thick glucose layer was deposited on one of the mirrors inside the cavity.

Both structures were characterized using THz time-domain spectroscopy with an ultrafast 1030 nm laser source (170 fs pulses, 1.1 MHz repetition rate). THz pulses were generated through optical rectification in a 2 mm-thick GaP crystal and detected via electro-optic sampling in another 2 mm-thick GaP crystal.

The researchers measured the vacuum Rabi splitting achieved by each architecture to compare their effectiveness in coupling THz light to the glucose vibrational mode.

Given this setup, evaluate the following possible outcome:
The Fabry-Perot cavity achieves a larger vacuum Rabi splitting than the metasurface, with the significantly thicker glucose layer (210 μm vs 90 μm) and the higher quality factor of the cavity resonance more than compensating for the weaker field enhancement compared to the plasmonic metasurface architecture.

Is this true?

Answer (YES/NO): YES